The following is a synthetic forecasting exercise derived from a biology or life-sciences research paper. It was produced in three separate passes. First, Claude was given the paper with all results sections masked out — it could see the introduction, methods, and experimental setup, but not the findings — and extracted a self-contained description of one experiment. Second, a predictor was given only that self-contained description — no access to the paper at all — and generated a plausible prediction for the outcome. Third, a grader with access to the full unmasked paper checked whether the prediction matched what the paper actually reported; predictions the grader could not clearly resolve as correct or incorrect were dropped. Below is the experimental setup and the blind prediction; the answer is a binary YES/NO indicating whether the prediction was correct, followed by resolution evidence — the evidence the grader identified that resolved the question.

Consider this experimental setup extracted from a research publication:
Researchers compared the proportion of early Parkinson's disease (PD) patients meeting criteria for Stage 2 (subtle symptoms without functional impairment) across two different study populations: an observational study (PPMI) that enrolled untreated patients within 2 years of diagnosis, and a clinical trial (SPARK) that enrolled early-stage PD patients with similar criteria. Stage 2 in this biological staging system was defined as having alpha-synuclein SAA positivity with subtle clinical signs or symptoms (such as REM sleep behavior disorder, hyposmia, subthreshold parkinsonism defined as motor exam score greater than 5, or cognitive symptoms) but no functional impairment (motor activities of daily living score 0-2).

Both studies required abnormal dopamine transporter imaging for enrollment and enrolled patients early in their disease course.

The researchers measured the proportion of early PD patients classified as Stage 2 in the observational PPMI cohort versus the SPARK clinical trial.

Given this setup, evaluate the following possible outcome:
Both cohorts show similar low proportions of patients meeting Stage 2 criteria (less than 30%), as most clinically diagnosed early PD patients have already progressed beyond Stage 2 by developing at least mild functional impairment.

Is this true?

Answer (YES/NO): NO